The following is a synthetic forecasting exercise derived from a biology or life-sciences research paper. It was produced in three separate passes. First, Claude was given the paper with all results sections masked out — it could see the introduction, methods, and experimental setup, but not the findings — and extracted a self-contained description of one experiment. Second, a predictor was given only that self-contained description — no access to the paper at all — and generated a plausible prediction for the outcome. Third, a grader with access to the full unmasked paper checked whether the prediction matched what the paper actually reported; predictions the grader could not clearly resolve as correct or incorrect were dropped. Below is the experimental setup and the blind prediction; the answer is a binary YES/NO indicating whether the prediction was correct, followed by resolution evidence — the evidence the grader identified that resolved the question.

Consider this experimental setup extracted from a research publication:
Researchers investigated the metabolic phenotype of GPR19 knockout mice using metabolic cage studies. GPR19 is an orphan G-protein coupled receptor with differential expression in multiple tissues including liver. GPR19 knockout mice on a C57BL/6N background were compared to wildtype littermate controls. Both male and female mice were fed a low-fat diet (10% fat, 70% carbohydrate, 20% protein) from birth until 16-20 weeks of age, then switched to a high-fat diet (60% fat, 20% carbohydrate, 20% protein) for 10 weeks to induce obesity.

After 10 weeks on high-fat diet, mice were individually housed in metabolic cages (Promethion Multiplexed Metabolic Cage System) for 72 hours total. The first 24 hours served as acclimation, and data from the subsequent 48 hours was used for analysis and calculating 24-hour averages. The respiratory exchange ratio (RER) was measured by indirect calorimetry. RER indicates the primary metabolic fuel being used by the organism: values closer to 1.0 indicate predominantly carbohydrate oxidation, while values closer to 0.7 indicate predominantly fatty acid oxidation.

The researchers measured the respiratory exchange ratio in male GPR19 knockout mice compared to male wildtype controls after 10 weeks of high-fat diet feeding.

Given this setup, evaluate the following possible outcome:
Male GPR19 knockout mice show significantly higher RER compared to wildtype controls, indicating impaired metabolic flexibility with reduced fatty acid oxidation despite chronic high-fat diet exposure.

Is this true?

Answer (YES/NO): NO